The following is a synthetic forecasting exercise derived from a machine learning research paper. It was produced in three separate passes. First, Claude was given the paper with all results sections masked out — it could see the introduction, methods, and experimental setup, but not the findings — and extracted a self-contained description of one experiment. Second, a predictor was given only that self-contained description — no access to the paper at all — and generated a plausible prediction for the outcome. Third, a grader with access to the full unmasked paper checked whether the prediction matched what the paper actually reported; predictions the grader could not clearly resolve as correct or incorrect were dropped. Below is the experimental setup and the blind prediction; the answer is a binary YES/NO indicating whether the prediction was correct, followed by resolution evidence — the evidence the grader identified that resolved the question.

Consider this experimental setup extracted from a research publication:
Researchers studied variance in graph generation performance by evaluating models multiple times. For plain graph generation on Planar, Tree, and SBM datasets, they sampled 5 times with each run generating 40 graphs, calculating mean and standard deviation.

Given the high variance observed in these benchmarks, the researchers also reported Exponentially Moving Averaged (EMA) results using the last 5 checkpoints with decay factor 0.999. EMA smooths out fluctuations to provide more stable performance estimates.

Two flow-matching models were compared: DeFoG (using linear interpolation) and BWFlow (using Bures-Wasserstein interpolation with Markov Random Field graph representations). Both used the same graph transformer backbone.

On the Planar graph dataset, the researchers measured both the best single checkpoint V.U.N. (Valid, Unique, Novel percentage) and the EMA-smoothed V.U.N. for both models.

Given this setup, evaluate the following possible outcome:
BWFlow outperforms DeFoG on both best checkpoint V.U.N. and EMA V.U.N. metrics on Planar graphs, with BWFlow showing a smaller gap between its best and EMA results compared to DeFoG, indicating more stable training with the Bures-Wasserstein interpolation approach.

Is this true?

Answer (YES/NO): NO